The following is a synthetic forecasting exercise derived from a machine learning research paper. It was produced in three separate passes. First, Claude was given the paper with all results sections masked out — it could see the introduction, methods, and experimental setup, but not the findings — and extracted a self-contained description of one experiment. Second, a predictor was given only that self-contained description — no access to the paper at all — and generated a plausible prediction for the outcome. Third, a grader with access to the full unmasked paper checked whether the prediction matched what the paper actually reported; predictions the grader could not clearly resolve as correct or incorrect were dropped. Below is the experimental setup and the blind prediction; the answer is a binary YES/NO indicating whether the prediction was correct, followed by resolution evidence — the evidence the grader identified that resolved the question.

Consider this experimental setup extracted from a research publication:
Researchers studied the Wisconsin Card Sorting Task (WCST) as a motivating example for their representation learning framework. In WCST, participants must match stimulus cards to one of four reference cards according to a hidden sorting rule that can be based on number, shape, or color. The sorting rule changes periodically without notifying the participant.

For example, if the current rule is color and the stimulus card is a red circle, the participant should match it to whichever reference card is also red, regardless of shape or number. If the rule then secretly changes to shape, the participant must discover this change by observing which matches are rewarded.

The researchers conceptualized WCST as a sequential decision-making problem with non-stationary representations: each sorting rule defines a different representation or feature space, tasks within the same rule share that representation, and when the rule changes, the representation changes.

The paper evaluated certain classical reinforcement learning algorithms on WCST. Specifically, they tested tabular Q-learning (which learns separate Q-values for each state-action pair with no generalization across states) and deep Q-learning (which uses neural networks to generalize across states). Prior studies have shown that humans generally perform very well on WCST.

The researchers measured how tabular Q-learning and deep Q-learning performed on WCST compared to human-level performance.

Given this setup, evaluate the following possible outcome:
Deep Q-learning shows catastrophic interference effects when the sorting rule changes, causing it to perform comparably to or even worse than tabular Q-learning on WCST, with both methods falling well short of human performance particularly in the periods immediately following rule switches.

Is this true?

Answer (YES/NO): NO